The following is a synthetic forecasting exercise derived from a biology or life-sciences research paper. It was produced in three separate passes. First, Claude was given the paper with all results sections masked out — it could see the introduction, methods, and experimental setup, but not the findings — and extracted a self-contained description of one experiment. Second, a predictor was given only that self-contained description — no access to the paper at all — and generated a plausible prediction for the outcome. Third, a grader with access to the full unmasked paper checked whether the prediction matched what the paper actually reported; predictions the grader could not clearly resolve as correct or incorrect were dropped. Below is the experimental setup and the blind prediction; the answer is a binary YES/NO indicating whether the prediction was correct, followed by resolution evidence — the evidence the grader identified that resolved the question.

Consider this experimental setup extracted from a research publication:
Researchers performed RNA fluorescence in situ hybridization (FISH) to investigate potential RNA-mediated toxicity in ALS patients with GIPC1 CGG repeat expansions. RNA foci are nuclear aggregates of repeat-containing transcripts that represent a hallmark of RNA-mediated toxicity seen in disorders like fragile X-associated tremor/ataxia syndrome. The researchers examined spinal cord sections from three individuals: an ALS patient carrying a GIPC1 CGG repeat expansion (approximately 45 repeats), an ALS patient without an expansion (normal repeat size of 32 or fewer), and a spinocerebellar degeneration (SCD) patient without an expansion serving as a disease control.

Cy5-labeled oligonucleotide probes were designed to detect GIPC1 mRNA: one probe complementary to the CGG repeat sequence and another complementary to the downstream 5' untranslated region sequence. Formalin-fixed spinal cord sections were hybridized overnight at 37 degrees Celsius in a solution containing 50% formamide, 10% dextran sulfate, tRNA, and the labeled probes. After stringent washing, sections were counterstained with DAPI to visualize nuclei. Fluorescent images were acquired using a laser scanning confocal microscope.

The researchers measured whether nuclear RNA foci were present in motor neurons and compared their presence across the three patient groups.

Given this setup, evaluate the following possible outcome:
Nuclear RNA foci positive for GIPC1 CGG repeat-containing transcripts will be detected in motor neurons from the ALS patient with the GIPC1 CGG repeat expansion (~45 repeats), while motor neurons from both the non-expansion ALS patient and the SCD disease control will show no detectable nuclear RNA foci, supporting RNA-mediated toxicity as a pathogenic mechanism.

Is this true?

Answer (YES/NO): YES